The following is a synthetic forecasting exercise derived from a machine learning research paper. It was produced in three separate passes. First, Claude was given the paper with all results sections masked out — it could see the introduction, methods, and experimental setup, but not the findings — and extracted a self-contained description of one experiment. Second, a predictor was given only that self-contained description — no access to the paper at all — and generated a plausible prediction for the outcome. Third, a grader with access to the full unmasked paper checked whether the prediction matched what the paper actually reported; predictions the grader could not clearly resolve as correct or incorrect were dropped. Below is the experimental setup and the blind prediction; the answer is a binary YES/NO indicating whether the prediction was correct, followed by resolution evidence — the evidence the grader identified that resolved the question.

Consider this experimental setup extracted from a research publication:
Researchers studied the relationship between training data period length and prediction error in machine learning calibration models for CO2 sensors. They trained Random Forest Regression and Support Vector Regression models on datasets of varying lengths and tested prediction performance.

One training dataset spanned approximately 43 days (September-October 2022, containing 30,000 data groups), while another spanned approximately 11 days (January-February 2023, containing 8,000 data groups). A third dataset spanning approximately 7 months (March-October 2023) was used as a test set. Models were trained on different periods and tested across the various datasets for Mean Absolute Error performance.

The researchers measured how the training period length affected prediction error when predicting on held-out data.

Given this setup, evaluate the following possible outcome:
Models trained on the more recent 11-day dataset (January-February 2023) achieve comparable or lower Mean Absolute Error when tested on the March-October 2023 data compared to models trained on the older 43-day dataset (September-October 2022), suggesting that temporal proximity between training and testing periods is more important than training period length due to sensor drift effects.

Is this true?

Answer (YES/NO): NO